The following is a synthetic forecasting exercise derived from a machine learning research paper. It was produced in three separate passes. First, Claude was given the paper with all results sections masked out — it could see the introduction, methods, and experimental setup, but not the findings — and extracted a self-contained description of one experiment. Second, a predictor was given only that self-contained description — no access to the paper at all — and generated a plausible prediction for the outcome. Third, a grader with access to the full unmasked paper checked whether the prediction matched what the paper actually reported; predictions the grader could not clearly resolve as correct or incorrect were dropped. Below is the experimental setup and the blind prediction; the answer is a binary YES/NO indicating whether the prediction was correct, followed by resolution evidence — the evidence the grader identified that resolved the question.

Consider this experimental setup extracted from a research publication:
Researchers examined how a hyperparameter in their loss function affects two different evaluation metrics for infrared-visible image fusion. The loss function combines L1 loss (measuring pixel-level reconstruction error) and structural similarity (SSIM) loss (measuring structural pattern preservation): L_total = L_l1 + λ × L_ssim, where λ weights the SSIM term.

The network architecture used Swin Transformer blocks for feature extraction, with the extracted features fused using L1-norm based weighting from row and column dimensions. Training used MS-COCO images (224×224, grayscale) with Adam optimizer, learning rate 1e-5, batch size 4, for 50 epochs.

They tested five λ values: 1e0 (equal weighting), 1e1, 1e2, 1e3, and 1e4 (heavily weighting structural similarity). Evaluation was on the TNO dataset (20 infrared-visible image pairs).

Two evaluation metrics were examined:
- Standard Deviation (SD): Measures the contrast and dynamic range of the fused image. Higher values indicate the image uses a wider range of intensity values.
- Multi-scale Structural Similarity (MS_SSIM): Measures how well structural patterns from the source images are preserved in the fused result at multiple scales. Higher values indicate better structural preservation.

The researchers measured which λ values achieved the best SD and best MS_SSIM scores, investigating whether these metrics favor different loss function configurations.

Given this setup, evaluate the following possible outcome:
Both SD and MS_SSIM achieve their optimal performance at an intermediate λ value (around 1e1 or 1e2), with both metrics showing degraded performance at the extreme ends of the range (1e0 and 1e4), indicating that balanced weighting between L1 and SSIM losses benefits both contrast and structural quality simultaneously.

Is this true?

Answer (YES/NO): NO